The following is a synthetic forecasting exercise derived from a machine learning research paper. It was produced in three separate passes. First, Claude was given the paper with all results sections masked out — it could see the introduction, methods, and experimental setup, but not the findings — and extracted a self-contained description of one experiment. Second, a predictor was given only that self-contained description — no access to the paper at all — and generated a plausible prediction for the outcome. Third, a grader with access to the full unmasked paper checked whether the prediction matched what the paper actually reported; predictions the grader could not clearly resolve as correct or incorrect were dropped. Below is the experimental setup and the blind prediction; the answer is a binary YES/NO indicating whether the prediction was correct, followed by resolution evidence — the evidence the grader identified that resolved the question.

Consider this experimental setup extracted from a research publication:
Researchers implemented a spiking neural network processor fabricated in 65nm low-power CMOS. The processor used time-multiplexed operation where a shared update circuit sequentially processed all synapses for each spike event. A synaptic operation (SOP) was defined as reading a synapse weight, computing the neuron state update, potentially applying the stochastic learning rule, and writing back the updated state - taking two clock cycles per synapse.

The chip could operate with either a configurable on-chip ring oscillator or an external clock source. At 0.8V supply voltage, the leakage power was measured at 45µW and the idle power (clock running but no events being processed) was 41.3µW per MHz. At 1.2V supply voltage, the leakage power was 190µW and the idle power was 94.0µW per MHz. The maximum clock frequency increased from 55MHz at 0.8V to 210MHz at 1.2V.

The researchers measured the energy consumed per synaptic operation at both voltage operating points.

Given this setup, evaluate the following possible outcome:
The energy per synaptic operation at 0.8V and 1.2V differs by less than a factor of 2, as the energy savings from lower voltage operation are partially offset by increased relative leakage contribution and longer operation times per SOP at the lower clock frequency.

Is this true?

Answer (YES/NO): NO